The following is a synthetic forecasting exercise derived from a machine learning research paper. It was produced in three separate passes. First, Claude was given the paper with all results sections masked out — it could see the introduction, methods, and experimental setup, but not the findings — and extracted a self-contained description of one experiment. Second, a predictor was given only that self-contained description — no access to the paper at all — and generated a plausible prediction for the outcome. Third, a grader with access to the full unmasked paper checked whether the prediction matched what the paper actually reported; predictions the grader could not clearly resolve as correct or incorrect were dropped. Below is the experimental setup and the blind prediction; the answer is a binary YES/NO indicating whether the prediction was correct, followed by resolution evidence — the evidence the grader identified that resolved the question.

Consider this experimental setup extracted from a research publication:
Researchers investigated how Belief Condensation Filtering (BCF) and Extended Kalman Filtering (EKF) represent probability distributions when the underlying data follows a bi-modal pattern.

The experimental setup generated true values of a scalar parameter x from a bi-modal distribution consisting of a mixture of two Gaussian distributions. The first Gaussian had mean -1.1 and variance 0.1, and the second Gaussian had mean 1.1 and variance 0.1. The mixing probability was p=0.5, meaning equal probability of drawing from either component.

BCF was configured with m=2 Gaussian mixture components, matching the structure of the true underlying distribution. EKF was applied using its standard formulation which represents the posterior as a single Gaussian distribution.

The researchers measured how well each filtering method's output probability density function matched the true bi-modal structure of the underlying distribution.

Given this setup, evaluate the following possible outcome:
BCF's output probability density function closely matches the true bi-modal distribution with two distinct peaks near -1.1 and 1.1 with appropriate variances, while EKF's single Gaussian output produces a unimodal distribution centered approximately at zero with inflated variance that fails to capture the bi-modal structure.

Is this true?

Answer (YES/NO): NO